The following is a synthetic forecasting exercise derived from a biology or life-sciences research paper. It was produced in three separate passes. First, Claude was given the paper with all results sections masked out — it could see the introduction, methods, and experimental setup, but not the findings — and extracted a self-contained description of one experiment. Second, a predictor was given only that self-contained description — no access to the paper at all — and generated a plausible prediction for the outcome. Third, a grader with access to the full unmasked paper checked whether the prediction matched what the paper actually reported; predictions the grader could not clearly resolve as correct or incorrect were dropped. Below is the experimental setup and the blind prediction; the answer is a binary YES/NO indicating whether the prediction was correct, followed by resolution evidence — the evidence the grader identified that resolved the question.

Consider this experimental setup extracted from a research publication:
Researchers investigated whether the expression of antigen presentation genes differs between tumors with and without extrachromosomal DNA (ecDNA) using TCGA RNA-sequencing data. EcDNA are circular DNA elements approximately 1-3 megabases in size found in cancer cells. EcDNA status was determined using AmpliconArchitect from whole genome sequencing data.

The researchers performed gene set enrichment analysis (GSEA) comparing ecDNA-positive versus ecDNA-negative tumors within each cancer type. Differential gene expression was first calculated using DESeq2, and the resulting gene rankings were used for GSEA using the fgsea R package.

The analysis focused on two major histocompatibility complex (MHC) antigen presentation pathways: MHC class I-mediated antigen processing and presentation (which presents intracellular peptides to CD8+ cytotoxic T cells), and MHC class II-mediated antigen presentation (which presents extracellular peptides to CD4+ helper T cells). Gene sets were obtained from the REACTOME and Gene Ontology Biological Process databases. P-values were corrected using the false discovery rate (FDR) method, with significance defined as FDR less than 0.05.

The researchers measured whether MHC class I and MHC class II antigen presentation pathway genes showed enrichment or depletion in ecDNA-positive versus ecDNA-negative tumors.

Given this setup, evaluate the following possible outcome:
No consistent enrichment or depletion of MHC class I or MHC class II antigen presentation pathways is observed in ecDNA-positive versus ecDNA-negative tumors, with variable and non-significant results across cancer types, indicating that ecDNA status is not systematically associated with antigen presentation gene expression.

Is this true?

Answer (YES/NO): NO